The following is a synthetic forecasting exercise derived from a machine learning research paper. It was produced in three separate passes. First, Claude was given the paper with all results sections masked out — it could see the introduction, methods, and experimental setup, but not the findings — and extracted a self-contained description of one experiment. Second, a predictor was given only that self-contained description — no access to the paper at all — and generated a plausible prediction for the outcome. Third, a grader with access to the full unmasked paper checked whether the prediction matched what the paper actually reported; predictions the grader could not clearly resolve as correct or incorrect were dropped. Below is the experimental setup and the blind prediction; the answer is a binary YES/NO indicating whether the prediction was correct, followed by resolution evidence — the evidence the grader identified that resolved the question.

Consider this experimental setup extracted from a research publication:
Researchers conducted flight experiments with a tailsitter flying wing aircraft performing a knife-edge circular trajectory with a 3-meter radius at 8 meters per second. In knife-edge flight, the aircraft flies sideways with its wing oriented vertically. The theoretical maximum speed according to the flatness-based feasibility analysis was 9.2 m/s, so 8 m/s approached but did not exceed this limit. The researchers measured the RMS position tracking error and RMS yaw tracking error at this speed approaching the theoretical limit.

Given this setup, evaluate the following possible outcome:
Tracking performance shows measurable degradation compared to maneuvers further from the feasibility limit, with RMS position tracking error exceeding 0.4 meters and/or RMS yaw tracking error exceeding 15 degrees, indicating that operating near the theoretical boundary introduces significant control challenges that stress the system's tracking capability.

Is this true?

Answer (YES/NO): NO